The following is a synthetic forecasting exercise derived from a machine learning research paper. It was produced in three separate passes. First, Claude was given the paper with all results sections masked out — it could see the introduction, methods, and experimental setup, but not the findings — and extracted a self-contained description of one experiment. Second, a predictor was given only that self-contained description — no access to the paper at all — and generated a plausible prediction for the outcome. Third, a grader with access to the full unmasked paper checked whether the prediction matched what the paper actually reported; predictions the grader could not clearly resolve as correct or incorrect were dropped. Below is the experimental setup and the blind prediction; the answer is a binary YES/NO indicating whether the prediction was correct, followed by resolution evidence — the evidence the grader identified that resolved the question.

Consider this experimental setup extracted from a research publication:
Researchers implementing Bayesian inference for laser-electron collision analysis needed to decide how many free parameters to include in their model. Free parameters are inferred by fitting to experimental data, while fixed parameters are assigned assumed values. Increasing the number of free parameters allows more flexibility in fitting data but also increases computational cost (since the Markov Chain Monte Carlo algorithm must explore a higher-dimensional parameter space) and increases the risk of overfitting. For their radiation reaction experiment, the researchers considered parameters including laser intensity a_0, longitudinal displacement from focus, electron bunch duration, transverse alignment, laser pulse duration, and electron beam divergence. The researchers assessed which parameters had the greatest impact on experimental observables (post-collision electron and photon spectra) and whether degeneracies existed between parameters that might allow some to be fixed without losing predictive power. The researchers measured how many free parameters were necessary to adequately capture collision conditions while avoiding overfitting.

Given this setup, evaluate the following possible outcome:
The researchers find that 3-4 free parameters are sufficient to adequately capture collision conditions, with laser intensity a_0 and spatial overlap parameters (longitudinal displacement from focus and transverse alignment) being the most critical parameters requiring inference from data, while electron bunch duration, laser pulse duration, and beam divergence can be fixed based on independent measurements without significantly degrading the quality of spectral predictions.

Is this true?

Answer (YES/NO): NO